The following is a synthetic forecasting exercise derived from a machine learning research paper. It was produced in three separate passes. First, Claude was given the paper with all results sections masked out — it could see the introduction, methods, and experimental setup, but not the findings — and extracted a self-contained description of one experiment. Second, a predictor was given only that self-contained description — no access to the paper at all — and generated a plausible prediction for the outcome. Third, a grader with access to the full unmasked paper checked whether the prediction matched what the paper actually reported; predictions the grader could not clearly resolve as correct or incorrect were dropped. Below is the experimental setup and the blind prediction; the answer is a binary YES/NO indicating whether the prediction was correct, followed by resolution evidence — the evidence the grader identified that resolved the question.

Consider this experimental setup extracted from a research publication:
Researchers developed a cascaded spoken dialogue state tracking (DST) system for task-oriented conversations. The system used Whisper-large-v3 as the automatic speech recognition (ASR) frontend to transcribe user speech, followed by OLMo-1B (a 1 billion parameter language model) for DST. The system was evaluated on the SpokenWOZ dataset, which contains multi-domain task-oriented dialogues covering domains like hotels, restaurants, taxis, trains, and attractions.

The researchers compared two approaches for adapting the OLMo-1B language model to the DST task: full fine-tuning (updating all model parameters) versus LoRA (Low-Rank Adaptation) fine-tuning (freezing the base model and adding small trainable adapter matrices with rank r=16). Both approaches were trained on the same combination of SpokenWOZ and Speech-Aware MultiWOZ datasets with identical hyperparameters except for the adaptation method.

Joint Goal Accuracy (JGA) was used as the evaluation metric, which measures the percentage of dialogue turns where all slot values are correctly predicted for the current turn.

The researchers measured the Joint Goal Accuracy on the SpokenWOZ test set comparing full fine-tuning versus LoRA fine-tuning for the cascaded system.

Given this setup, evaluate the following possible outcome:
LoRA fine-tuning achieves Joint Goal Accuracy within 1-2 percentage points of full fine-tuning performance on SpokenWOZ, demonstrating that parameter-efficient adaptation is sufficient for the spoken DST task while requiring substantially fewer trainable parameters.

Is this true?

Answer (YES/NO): YES